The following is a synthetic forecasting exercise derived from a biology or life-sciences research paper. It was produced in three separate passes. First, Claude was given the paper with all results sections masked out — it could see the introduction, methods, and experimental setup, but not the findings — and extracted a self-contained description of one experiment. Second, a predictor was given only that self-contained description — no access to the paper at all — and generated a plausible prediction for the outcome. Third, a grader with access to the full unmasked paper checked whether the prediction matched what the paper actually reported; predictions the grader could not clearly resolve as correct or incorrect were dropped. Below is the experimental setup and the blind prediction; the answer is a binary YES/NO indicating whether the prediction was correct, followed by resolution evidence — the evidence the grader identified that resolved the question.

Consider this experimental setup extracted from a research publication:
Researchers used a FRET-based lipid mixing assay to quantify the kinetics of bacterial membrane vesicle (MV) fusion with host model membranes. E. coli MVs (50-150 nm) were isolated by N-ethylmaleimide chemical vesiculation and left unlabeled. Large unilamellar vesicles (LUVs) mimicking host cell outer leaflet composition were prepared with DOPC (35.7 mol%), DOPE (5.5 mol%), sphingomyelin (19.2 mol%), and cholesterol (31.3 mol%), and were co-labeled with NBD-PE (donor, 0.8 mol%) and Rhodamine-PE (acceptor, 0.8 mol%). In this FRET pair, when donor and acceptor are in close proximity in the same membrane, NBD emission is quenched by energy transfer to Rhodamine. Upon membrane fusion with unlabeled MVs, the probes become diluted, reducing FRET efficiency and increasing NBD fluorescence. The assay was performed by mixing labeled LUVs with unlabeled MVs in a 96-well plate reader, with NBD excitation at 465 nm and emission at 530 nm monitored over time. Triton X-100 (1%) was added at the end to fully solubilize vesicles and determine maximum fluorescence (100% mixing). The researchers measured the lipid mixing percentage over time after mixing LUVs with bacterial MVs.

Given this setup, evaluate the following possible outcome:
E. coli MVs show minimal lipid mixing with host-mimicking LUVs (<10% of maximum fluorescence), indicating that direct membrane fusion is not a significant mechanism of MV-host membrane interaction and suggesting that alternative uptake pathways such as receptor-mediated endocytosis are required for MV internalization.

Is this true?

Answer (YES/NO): NO